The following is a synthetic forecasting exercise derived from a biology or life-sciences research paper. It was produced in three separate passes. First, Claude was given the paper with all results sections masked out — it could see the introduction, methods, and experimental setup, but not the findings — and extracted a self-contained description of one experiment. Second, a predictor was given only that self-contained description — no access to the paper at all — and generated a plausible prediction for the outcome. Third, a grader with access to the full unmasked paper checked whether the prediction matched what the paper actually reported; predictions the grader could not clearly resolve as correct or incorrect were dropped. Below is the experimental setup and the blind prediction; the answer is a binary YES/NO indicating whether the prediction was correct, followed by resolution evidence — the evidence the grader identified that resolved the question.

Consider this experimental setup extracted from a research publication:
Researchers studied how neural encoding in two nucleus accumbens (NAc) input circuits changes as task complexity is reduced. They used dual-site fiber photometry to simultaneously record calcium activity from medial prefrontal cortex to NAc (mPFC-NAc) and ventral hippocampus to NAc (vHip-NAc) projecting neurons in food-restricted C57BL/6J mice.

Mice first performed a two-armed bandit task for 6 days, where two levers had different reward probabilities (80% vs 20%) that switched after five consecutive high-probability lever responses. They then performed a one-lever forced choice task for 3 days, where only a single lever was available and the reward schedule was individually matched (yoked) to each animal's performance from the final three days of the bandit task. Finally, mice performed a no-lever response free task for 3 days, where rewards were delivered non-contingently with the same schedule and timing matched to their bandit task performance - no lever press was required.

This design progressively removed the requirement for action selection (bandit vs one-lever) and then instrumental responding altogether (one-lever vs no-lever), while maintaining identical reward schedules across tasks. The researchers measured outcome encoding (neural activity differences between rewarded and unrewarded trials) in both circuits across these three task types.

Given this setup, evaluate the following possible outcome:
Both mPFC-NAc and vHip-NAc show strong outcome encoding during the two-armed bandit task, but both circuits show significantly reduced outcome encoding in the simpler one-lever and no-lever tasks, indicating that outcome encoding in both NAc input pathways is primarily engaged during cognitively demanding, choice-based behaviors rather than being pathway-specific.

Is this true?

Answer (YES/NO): NO